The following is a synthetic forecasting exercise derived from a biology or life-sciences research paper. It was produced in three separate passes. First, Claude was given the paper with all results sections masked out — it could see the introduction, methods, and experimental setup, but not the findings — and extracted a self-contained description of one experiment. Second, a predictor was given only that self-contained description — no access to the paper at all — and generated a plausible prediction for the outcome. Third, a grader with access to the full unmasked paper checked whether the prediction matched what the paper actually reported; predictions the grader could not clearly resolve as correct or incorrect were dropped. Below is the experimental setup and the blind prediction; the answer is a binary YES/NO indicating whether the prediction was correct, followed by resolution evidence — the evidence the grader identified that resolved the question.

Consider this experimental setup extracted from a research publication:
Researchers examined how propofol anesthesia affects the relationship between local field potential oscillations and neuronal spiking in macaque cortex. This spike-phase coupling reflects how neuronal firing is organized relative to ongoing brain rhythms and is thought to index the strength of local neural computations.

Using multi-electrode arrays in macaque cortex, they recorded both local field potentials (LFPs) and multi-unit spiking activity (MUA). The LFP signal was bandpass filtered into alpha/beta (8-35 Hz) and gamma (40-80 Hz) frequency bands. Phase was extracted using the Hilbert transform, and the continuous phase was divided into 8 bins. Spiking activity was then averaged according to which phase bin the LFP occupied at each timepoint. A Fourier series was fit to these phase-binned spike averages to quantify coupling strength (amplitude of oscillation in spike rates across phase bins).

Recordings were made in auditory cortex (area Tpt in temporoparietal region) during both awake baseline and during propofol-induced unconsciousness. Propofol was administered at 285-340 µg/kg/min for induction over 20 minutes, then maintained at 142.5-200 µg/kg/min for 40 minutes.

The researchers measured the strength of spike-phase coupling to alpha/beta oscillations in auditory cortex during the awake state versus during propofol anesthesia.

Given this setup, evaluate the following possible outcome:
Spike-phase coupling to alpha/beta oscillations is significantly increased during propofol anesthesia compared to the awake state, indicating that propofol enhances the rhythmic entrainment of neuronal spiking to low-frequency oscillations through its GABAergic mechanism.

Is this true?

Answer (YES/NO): NO